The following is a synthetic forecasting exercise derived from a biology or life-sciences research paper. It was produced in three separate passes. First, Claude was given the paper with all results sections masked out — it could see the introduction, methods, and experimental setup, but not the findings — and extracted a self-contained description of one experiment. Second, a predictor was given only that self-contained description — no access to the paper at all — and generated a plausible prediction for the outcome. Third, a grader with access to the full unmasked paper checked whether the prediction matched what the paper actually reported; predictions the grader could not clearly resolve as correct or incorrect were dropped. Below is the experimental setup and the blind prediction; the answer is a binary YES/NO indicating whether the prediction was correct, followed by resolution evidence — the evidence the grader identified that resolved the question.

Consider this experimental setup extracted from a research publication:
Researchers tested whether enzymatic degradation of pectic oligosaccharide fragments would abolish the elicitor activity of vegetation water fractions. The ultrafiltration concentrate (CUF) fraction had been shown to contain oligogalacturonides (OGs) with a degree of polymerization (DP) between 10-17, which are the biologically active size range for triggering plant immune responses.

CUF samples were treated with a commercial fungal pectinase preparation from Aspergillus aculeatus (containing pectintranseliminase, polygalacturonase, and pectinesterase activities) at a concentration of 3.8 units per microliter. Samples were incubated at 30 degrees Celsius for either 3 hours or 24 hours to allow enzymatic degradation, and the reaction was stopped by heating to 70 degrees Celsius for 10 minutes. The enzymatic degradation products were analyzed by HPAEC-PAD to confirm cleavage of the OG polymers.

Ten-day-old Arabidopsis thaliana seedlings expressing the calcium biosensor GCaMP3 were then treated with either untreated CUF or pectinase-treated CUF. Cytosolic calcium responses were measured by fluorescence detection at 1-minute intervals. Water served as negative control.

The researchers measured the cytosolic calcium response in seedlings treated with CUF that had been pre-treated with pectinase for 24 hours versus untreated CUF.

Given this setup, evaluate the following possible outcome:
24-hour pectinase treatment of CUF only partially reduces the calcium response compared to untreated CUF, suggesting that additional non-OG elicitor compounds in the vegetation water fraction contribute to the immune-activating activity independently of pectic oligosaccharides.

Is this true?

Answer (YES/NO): YES